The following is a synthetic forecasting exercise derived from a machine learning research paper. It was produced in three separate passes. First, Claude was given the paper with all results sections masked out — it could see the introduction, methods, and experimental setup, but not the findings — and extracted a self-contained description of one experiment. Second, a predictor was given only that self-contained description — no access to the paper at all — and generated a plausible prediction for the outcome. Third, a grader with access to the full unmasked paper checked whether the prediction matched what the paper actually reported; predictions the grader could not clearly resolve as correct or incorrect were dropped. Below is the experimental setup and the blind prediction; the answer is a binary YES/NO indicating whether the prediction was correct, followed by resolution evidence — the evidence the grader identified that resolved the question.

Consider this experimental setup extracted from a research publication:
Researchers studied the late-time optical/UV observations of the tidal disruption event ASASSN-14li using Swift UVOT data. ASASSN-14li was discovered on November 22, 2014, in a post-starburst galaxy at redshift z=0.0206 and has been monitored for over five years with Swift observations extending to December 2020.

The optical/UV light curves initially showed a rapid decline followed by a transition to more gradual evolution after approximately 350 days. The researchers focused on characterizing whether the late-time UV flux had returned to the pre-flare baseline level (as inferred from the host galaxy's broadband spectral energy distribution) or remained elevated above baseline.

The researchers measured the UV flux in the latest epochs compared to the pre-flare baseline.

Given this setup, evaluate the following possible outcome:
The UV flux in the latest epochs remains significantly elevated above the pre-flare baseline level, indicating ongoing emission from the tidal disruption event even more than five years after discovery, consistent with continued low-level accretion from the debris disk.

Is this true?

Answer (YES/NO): YES